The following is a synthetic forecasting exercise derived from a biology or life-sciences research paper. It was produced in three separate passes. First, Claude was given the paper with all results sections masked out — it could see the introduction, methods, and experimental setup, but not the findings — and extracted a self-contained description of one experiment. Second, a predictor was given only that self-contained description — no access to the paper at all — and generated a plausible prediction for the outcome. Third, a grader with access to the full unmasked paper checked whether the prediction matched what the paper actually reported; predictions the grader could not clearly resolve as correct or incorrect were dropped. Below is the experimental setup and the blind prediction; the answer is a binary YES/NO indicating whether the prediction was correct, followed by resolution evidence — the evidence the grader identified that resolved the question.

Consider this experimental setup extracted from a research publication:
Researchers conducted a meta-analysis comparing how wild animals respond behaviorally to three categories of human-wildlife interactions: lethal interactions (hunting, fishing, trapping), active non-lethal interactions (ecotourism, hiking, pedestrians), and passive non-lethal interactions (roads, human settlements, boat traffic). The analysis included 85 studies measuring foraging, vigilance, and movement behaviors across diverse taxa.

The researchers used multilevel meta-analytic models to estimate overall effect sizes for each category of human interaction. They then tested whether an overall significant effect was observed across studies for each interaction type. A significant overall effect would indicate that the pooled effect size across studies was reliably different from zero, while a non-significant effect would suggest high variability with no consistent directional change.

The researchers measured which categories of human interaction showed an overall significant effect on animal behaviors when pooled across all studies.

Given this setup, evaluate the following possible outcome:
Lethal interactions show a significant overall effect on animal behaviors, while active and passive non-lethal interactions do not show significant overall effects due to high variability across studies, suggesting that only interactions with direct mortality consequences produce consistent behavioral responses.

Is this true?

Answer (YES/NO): YES